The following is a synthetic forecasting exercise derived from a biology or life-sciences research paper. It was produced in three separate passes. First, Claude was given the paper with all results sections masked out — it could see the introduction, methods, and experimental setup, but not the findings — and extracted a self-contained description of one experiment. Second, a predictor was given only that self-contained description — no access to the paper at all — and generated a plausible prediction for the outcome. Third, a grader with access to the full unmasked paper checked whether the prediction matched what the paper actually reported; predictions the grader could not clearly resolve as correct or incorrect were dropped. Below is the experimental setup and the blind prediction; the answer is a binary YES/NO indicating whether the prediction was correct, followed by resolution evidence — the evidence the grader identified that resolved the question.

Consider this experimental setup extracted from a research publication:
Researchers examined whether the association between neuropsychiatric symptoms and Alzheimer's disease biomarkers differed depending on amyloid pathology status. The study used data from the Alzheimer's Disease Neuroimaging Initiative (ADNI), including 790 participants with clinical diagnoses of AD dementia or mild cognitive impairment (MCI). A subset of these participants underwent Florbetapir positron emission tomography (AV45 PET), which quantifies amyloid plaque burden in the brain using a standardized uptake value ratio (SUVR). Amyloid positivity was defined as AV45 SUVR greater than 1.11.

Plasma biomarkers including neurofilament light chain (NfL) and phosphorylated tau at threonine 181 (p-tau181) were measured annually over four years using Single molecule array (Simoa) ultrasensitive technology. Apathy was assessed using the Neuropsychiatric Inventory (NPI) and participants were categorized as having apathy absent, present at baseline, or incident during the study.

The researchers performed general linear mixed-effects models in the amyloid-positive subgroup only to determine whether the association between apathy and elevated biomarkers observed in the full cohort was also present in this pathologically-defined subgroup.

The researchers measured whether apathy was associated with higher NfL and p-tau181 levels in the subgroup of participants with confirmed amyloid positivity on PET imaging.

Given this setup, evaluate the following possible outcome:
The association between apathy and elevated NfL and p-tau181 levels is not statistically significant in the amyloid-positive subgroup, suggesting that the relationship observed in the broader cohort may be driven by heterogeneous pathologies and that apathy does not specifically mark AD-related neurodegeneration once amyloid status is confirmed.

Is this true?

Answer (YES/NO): NO